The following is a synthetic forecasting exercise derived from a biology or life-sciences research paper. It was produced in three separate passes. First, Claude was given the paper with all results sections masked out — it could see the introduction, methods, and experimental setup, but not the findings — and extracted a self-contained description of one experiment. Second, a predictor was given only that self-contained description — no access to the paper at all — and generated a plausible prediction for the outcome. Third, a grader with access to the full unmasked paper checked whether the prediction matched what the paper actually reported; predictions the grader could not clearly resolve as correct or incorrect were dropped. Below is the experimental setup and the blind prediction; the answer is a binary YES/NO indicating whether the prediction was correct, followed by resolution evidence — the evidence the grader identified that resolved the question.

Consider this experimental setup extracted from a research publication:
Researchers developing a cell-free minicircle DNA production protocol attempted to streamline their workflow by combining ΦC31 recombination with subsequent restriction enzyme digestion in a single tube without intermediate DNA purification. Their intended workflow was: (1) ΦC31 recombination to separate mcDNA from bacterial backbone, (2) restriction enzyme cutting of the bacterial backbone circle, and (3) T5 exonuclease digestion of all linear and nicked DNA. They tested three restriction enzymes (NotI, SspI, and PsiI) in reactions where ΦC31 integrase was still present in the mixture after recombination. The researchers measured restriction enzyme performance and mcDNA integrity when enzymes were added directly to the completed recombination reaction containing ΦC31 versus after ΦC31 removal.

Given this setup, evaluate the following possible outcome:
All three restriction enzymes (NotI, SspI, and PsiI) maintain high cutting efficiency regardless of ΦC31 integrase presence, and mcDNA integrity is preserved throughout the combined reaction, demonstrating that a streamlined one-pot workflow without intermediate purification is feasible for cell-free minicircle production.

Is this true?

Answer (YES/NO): NO